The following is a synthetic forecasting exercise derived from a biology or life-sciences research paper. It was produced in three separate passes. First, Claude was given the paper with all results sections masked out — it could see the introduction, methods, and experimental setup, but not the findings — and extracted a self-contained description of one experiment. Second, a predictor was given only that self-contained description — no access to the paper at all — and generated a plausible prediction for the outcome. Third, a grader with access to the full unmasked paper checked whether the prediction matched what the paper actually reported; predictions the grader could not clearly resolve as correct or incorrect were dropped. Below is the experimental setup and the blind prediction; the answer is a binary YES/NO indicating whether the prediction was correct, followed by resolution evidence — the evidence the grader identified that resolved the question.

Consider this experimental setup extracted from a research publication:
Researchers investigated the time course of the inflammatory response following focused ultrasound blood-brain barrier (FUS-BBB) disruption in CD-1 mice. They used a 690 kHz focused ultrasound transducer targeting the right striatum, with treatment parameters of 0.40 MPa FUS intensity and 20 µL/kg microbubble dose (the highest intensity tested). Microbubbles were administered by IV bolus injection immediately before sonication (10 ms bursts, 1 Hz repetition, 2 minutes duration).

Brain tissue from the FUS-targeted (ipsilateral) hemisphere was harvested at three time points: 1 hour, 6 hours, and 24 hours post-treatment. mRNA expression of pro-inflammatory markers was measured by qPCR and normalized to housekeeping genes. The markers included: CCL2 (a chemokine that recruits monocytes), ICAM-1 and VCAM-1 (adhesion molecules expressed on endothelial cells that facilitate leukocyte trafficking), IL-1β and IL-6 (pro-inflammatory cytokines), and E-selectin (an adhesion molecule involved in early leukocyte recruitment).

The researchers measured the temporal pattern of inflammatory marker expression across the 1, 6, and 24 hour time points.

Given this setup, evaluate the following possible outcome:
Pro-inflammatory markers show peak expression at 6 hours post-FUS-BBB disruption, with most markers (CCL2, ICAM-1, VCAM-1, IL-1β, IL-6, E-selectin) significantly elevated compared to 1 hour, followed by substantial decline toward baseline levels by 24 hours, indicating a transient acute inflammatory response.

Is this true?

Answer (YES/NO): NO